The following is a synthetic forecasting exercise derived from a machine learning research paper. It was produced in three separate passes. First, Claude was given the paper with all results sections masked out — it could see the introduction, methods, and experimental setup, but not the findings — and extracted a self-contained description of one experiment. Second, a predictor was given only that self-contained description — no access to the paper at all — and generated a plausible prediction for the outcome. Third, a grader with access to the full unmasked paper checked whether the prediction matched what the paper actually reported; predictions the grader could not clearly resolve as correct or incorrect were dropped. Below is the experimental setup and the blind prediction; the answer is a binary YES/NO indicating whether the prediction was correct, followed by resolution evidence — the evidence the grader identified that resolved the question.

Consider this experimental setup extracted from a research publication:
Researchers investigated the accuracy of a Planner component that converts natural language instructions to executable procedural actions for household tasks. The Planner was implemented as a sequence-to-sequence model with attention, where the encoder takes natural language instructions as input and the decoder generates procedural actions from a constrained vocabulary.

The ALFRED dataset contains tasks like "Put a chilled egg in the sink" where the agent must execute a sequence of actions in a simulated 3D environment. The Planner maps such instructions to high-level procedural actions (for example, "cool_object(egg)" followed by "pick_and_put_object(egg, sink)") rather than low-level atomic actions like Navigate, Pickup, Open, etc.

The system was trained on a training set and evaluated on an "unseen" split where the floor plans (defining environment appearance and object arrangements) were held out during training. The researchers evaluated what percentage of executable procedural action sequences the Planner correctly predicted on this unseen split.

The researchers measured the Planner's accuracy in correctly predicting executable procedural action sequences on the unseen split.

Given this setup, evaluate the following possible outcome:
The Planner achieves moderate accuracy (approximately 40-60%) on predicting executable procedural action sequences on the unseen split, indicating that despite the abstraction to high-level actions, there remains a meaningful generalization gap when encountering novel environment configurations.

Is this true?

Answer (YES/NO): NO